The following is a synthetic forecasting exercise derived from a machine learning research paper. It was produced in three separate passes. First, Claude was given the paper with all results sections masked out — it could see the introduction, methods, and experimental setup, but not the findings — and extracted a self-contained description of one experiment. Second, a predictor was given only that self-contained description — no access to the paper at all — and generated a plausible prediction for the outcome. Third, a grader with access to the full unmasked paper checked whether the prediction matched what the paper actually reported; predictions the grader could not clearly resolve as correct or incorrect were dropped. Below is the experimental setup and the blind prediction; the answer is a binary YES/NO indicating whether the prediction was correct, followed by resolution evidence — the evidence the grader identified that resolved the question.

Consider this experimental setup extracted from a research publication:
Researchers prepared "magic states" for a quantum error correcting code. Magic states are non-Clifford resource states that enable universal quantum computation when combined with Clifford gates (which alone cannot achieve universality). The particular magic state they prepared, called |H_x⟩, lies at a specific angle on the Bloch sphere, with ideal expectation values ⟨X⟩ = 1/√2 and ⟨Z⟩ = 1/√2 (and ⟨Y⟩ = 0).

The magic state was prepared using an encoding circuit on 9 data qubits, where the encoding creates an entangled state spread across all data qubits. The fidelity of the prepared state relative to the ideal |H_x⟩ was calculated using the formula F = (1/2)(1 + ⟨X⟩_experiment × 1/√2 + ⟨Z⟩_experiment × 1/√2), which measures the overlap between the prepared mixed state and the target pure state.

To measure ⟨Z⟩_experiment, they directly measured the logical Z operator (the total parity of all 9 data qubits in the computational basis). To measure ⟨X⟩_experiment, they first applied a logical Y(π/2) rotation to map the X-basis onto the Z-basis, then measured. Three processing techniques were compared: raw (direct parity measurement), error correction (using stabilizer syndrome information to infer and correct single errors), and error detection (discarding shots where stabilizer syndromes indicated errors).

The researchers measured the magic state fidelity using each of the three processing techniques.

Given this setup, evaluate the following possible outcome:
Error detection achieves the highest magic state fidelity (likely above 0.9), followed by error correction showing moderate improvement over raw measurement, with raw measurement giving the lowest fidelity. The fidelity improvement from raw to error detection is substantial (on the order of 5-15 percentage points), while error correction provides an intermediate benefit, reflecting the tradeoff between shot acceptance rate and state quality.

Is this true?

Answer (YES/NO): NO